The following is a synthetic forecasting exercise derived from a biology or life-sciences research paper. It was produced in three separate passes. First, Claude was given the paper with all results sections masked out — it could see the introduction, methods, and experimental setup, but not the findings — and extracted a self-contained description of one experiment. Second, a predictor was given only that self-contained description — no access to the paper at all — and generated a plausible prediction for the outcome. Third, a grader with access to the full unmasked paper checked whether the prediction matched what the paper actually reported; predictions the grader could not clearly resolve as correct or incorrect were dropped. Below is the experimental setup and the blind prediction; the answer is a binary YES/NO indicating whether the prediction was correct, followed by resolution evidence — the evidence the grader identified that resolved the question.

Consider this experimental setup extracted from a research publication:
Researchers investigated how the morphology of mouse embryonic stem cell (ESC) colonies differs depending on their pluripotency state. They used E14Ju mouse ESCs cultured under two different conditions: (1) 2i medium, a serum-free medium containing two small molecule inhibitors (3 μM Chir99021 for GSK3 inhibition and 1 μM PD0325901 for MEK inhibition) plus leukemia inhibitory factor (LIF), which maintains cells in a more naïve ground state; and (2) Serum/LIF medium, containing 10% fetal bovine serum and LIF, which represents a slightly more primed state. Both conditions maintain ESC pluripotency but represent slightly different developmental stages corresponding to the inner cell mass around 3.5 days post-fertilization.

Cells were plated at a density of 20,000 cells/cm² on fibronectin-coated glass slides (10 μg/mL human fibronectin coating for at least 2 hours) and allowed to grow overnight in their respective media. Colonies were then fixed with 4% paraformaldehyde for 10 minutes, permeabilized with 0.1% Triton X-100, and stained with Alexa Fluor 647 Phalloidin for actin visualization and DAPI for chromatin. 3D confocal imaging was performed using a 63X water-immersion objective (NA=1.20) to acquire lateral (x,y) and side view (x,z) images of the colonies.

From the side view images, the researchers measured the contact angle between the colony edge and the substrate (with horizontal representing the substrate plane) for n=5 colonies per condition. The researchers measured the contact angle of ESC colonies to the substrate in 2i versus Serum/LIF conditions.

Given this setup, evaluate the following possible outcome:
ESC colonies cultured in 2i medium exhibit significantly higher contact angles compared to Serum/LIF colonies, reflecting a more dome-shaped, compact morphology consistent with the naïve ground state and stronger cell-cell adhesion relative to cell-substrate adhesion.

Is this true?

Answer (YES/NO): YES